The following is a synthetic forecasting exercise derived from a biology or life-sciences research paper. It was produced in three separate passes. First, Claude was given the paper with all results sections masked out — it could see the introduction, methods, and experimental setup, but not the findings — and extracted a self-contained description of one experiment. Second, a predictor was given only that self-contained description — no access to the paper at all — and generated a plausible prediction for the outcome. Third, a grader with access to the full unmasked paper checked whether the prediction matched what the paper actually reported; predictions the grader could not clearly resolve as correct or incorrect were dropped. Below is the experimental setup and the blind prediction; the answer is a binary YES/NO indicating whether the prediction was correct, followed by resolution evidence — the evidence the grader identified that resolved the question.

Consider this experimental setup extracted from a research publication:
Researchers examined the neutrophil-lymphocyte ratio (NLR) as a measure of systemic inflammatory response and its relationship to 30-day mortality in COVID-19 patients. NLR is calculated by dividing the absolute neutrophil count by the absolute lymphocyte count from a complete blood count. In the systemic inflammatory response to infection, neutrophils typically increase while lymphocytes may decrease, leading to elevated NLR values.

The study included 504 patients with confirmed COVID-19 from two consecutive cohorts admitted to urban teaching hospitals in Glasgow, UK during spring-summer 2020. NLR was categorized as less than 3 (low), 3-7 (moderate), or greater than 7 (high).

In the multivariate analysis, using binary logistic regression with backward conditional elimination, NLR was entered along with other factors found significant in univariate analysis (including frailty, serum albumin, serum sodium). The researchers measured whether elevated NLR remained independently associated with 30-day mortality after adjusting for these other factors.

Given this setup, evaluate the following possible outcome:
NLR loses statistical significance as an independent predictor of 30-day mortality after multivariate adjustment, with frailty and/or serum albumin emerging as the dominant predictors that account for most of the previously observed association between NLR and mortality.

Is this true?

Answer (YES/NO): NO